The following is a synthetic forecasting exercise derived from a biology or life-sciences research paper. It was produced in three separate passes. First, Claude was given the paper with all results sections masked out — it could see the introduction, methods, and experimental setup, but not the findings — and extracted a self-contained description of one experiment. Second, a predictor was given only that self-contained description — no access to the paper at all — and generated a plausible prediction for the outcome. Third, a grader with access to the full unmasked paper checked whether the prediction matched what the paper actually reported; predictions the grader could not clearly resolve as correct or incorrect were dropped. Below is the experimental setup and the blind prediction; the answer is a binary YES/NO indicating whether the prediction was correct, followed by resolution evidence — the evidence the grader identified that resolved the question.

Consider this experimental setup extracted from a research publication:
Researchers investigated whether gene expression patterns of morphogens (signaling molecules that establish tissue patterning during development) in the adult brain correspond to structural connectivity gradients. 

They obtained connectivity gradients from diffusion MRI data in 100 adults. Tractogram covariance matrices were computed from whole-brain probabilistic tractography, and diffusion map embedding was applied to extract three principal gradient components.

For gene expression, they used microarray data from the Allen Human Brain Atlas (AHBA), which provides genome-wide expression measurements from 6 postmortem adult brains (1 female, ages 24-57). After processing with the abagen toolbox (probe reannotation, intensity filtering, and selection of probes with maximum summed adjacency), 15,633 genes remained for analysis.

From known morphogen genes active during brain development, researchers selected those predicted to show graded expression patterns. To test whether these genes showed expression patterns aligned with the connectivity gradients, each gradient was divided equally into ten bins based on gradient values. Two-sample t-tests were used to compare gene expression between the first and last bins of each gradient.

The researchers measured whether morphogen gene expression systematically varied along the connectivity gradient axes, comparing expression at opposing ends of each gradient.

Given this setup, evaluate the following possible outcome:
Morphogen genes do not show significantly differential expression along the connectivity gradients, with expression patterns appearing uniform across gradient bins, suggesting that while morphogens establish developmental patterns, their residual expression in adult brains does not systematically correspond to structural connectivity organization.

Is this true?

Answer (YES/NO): NO